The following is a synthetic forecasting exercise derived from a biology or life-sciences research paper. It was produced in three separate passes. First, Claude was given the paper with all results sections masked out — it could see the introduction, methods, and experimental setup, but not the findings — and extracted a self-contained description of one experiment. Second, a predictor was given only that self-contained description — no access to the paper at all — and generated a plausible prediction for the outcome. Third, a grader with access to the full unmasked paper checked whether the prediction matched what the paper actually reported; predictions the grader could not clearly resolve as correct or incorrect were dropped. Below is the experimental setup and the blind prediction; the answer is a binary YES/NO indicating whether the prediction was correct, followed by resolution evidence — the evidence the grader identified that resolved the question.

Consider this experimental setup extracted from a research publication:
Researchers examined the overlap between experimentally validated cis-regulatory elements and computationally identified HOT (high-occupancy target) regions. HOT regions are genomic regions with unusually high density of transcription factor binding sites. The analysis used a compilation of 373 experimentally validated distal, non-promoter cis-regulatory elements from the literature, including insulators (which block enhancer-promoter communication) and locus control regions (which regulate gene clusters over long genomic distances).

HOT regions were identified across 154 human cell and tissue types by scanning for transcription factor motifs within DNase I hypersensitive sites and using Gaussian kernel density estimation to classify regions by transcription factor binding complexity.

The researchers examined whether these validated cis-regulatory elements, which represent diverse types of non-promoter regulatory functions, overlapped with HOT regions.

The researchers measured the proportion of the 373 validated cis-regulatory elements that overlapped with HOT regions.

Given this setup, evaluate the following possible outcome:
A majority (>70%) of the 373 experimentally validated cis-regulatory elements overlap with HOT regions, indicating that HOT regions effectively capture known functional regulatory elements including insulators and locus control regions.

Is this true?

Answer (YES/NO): YES